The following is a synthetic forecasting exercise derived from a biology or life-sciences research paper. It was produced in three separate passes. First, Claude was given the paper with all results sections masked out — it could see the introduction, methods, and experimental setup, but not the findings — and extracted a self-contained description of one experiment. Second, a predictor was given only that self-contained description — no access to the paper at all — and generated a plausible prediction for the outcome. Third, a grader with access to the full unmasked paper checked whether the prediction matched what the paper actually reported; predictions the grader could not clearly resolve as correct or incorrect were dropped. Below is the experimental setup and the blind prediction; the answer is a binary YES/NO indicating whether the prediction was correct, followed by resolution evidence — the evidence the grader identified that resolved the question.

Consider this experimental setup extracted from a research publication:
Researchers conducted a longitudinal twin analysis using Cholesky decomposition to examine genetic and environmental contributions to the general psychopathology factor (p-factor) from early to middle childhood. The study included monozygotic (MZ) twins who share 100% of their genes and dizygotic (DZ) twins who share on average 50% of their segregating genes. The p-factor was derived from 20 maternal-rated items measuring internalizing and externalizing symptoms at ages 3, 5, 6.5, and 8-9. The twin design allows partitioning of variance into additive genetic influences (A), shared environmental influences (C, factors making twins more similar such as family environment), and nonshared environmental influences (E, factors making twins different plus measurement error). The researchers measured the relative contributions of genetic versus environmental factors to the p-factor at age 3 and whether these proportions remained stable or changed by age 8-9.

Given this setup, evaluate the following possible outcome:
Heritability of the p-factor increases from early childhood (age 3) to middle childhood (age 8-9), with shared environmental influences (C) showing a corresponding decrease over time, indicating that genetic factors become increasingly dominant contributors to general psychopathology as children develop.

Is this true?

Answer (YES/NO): NO